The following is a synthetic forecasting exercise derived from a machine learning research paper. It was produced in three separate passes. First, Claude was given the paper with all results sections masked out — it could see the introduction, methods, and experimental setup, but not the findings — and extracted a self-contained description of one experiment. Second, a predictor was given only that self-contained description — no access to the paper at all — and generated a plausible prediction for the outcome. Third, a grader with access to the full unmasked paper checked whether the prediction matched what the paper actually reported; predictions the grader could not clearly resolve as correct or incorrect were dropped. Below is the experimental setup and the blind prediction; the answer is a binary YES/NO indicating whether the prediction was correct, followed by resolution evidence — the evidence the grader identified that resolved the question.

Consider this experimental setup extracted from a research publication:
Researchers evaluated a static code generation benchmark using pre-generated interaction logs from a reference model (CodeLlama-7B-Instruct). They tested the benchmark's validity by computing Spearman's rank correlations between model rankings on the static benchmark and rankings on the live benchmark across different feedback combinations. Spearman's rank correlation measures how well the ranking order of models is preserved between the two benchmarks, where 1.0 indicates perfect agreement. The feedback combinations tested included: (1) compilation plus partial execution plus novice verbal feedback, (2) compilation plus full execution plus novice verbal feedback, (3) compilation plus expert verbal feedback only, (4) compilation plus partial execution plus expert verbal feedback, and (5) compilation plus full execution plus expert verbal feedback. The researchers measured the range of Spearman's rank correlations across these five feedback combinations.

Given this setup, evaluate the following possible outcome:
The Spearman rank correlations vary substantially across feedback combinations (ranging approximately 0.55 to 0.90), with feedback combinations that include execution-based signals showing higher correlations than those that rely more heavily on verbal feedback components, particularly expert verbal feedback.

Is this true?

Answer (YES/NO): NO